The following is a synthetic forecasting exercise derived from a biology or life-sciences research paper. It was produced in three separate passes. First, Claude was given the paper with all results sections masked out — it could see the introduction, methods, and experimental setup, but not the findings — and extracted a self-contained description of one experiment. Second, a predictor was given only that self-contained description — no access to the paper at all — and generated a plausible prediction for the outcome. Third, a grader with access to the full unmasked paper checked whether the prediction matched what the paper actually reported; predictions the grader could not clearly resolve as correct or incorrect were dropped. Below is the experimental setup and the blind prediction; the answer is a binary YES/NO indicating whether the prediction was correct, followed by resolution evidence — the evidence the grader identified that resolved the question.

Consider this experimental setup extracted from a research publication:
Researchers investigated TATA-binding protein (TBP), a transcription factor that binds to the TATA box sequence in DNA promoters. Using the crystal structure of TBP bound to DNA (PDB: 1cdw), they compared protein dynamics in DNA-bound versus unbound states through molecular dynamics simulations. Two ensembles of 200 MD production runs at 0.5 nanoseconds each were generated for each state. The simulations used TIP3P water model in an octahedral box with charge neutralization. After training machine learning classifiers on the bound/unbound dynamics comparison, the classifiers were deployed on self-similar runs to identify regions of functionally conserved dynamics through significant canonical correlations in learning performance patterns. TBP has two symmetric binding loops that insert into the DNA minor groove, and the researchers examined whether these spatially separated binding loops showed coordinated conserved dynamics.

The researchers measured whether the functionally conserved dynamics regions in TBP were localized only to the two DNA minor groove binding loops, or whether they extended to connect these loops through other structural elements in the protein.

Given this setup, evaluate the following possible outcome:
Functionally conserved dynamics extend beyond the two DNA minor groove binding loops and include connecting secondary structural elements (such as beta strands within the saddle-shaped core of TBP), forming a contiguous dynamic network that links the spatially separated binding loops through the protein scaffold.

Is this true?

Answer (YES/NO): YES